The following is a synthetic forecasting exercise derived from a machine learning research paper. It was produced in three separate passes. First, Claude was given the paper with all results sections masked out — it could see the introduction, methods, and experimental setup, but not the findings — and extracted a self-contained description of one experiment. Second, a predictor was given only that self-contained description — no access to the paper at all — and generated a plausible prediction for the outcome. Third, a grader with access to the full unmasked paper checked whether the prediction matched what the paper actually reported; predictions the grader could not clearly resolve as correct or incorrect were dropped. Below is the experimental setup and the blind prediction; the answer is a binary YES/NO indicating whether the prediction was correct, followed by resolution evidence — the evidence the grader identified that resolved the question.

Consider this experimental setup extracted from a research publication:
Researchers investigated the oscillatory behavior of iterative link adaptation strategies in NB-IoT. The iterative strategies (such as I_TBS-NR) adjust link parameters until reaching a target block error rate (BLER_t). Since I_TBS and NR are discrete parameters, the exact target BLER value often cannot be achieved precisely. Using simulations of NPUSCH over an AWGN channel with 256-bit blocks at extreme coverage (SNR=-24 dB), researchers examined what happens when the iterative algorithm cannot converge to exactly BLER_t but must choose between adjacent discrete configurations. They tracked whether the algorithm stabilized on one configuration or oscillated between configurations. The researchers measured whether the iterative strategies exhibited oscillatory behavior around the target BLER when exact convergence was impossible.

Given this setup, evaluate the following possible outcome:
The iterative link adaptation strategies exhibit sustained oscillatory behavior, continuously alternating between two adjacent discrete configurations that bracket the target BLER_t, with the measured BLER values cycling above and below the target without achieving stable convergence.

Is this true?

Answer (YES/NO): NO